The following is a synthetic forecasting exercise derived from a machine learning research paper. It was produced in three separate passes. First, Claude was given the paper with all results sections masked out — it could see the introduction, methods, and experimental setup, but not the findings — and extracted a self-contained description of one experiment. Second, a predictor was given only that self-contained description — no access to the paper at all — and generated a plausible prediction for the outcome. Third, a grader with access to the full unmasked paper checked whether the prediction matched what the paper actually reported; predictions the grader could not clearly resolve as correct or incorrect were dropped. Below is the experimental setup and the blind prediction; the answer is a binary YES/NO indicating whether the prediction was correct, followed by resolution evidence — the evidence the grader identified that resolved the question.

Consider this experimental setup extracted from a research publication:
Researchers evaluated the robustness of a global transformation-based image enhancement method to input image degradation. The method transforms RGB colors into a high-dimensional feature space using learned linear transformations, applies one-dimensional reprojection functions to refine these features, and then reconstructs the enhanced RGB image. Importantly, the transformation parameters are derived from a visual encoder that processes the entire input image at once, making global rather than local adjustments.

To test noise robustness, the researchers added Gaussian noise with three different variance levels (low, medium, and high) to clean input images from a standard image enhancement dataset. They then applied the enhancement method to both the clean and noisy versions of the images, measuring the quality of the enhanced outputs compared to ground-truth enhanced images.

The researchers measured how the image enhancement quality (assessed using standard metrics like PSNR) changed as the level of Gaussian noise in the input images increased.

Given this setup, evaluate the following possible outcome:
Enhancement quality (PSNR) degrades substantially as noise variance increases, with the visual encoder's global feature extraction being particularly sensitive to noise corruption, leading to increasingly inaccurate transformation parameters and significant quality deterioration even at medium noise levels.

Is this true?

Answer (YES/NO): NO